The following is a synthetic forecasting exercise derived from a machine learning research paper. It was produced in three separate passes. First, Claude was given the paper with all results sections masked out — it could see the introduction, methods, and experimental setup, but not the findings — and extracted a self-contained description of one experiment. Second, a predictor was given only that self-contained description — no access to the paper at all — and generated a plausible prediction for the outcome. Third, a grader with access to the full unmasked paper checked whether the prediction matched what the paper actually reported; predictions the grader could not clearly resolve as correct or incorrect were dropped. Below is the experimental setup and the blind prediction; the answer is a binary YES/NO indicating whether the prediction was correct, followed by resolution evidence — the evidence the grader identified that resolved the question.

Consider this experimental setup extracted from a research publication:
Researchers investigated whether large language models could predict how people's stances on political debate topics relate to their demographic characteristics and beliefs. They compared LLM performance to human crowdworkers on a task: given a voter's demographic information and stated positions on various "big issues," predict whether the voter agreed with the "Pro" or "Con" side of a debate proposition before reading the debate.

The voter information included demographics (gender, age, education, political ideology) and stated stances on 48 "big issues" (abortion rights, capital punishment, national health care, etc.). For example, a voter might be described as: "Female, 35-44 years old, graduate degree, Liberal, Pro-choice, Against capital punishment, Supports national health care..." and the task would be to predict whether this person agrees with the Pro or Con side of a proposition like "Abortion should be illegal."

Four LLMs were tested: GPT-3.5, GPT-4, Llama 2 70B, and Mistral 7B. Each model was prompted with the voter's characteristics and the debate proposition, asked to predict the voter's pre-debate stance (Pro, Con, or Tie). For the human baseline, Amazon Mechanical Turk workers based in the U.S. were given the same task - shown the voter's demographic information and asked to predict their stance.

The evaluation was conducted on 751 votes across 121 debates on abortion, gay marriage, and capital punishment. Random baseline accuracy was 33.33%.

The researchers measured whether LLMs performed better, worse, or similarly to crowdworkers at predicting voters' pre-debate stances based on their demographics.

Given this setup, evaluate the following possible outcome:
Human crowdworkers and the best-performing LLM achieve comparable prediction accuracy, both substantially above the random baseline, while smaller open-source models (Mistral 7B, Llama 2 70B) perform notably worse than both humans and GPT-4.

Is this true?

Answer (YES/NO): NO